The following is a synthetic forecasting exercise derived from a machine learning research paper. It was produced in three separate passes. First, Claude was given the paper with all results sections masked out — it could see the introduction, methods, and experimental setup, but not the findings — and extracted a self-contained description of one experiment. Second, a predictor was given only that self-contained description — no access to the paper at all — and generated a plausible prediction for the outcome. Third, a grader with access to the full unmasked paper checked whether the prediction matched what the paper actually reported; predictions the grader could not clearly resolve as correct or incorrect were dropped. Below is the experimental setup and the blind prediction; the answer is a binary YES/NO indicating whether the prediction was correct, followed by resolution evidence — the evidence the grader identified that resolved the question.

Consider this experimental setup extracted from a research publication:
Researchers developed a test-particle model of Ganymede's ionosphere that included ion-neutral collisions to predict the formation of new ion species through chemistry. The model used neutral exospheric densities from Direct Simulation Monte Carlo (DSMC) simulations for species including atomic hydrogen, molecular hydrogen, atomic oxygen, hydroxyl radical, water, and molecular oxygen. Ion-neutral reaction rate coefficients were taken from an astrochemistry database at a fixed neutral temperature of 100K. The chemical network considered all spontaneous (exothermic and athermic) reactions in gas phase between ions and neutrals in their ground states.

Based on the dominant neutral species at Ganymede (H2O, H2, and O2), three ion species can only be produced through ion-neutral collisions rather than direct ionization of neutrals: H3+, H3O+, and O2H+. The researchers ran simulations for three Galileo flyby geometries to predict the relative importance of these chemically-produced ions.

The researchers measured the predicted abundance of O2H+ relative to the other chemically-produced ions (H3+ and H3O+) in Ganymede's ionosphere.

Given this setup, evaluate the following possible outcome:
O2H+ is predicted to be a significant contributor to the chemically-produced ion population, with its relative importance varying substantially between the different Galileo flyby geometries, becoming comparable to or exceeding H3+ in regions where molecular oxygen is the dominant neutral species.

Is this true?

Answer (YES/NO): NO